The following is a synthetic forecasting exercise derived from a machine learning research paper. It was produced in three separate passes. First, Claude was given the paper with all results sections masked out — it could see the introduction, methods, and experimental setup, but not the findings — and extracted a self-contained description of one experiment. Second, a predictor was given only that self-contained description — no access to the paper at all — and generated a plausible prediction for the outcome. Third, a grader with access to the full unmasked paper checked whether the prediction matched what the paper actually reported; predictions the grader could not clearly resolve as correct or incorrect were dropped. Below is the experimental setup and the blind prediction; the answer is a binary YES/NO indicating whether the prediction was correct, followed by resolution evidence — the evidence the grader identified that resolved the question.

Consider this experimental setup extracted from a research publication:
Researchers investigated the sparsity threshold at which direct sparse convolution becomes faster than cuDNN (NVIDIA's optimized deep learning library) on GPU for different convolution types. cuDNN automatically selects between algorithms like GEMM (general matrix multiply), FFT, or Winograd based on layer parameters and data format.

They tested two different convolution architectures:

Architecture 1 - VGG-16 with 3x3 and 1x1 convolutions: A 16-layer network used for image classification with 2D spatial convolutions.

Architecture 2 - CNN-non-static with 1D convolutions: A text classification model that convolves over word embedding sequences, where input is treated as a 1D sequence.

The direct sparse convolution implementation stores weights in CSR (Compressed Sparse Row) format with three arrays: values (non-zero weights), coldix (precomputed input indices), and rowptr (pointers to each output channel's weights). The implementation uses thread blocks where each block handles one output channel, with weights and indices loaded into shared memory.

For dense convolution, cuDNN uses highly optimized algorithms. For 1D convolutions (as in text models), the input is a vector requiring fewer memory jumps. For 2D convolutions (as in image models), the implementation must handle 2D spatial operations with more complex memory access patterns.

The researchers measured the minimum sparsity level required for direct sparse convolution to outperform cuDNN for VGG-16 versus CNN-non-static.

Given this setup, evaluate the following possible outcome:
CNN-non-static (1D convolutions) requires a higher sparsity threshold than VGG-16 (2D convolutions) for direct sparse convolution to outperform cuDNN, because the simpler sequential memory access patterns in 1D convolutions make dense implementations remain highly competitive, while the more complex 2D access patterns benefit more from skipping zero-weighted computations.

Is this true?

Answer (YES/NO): NO